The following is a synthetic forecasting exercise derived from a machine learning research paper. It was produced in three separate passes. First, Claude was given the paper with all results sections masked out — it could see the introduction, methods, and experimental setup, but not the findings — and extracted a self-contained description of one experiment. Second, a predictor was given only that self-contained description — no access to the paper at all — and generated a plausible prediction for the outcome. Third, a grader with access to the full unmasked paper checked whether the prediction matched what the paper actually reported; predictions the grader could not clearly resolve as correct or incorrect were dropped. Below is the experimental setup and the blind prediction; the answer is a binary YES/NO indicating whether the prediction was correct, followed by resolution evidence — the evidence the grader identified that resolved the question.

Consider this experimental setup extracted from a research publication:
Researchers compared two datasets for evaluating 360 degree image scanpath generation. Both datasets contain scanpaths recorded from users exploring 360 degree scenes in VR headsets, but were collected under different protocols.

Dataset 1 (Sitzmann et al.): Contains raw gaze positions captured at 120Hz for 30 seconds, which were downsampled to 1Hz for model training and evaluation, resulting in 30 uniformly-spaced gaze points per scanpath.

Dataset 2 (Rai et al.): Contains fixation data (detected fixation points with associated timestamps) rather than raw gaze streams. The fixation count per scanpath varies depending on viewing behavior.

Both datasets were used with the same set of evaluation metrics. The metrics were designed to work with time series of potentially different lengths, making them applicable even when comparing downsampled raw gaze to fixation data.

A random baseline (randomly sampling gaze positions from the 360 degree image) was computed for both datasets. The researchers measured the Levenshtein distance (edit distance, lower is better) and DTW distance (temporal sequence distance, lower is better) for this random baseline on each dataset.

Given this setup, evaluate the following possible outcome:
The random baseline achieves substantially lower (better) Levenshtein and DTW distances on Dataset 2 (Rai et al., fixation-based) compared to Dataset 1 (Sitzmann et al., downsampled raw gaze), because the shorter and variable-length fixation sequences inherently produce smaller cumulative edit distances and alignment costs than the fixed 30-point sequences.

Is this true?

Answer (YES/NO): YES